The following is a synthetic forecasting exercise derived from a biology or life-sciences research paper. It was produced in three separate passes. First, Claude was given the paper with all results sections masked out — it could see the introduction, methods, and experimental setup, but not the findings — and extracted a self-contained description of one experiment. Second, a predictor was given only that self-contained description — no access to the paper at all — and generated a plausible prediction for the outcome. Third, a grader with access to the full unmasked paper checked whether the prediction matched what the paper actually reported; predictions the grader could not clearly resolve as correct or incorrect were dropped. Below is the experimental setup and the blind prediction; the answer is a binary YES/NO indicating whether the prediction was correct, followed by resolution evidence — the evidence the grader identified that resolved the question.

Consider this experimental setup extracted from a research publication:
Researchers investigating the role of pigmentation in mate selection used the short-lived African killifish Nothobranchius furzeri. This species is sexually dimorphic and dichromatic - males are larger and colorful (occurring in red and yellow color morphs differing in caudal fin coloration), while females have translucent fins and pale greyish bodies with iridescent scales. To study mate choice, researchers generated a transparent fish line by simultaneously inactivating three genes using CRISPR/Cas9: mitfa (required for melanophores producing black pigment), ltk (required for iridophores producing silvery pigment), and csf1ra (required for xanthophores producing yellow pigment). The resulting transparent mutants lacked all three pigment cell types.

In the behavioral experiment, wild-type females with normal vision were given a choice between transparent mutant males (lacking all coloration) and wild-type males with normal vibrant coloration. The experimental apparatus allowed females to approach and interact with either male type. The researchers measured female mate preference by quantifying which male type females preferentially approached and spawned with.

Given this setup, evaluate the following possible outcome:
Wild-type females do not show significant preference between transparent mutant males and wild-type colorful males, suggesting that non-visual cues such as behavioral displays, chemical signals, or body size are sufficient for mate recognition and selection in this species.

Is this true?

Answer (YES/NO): NO